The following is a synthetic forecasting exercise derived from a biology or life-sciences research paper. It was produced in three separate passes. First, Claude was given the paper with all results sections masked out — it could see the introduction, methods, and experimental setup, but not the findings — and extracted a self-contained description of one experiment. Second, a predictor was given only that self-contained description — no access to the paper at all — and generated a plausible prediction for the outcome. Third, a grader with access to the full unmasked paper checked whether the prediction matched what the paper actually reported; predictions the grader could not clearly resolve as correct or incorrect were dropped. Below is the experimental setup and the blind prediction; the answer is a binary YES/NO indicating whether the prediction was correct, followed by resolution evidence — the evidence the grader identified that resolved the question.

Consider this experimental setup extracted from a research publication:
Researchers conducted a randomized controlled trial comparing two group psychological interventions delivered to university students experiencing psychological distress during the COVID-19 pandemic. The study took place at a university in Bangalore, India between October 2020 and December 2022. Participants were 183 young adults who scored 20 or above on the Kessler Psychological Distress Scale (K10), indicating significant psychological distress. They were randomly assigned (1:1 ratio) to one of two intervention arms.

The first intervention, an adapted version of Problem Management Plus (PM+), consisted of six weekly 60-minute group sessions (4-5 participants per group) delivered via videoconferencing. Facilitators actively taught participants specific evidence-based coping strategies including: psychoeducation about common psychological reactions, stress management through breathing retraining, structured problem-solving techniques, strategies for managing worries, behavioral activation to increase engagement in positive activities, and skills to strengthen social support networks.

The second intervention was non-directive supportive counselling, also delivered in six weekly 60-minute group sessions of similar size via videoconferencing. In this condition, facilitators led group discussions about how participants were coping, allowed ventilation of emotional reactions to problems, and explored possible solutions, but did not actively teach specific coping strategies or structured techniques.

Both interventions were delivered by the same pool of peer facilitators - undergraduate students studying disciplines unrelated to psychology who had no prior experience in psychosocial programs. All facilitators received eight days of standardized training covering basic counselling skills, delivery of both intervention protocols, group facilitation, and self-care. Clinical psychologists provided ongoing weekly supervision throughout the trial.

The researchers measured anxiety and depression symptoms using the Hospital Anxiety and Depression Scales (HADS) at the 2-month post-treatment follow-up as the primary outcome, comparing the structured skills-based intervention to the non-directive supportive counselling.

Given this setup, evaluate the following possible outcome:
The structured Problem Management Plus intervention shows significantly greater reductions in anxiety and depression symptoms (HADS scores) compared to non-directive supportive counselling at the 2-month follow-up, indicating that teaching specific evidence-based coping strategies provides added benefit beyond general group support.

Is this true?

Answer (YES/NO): NO